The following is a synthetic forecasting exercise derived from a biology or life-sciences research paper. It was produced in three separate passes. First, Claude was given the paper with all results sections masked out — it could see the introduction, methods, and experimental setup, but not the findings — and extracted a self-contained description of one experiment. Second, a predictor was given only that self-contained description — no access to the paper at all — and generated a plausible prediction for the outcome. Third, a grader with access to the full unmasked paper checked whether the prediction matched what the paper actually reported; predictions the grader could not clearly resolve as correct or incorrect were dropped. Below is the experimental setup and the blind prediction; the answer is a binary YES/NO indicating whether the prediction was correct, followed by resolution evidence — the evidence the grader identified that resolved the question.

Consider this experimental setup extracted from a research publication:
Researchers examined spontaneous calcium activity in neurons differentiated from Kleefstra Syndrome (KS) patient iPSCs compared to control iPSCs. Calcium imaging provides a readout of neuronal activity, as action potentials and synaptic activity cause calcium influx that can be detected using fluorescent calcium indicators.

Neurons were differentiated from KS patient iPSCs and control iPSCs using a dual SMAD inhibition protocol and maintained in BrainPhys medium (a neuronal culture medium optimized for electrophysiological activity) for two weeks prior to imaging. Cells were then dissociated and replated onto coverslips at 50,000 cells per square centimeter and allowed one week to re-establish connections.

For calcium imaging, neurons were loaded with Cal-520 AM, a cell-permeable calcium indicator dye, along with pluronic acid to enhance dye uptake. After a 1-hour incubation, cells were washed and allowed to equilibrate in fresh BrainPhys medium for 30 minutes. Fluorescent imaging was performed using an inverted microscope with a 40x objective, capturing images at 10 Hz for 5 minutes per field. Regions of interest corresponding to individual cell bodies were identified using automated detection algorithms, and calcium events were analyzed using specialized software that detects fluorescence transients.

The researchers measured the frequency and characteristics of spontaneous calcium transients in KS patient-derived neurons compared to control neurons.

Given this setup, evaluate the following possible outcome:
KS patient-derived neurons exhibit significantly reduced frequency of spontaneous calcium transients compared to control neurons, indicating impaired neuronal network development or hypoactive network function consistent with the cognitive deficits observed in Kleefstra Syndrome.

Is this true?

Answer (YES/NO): NO